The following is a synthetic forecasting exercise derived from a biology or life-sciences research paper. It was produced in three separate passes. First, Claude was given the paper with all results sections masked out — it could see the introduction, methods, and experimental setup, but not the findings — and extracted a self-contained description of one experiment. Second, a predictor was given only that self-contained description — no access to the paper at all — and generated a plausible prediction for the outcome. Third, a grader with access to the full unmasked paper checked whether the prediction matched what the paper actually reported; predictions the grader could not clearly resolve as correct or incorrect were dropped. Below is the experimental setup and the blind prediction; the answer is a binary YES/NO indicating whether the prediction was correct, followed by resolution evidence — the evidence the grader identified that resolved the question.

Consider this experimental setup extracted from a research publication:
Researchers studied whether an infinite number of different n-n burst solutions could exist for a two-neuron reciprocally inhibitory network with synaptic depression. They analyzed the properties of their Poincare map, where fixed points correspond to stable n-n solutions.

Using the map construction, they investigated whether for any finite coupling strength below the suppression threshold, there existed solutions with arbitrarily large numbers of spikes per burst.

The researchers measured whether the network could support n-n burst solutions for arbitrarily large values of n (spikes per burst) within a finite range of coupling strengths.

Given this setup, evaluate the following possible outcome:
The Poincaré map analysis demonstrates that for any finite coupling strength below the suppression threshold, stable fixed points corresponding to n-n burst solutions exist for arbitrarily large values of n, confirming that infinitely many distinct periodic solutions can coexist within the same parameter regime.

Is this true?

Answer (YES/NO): YES